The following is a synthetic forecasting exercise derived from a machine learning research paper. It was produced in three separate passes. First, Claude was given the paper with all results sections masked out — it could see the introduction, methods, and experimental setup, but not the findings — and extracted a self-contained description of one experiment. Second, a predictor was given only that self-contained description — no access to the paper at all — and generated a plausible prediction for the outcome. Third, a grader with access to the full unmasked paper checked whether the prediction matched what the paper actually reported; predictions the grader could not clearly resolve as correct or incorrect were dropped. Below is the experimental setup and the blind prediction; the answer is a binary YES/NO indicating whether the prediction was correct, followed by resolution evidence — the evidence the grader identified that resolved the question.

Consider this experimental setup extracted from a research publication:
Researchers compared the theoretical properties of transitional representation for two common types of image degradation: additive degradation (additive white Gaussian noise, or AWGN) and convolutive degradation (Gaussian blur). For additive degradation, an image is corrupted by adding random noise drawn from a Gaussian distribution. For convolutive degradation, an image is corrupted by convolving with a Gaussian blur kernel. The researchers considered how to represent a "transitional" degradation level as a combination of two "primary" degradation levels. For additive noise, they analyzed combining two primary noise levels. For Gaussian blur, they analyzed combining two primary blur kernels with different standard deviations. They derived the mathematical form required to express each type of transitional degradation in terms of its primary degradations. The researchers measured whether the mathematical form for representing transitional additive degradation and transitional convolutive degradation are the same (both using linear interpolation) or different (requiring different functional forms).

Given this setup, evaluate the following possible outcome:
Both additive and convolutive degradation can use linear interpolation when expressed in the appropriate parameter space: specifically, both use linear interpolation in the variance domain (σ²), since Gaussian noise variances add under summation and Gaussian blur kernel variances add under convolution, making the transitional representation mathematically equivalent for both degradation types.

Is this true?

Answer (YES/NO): NO